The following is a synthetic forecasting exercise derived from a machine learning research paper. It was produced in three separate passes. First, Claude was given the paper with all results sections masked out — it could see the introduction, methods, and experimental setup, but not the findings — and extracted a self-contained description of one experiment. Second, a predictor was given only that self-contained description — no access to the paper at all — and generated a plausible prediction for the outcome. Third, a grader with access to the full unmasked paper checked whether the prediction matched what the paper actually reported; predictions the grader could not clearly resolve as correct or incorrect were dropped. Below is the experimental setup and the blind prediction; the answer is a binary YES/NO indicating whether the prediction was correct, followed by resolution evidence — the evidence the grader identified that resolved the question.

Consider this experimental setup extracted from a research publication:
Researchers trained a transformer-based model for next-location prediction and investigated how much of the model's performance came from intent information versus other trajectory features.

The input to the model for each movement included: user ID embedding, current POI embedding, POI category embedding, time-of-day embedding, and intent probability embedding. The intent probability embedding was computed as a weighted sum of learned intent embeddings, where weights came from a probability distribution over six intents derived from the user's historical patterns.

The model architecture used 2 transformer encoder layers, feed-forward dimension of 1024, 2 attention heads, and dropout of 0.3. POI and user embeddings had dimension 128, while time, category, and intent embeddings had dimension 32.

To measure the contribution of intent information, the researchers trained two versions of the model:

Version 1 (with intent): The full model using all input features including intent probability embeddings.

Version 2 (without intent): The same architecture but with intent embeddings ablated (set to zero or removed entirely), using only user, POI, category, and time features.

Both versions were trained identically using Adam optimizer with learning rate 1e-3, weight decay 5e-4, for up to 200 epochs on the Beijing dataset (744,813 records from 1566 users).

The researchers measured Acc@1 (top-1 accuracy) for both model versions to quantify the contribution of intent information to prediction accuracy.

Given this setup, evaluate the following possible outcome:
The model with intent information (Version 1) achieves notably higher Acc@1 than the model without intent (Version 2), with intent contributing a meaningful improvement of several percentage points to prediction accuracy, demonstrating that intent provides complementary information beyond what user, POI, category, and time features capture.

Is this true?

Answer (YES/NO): YES